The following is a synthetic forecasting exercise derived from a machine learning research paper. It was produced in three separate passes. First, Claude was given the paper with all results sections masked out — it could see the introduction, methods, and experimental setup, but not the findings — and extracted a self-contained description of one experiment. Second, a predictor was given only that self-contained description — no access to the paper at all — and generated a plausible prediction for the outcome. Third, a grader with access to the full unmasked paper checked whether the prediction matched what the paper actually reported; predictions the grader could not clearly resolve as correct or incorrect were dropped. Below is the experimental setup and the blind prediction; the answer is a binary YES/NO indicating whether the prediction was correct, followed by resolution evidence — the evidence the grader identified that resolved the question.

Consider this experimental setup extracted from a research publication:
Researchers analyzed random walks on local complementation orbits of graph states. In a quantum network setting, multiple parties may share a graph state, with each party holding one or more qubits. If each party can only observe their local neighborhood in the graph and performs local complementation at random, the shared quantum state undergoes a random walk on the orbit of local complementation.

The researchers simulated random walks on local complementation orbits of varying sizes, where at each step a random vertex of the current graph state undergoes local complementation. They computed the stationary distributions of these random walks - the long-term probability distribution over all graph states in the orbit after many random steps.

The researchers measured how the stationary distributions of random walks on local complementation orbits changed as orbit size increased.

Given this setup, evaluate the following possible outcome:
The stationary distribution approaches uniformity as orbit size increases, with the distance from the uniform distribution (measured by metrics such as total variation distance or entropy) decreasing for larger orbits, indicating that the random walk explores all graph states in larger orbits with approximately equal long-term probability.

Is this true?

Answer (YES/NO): YES